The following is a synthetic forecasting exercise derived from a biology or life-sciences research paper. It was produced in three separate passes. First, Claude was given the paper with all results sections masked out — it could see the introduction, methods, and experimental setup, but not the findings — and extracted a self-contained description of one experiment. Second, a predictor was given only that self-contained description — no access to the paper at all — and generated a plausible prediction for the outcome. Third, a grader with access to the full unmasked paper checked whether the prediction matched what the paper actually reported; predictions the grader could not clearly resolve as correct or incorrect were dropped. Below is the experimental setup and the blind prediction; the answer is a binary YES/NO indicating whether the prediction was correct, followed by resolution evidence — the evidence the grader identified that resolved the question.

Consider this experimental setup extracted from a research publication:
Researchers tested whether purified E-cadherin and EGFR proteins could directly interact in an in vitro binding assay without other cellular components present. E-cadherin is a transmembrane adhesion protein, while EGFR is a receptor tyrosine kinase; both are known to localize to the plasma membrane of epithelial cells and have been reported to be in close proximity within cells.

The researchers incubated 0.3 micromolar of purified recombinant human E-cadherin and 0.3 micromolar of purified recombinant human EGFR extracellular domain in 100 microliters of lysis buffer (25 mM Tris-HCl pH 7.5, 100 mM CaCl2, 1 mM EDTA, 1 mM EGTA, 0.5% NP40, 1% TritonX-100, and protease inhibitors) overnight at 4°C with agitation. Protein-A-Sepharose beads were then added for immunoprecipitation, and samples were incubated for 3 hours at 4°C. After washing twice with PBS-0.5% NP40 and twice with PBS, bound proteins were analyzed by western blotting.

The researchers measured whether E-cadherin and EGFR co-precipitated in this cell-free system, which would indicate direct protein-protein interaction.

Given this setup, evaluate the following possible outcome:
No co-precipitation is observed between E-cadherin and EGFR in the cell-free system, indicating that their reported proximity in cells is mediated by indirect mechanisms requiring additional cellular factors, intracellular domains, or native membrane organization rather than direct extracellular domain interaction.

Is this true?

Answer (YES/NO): YES